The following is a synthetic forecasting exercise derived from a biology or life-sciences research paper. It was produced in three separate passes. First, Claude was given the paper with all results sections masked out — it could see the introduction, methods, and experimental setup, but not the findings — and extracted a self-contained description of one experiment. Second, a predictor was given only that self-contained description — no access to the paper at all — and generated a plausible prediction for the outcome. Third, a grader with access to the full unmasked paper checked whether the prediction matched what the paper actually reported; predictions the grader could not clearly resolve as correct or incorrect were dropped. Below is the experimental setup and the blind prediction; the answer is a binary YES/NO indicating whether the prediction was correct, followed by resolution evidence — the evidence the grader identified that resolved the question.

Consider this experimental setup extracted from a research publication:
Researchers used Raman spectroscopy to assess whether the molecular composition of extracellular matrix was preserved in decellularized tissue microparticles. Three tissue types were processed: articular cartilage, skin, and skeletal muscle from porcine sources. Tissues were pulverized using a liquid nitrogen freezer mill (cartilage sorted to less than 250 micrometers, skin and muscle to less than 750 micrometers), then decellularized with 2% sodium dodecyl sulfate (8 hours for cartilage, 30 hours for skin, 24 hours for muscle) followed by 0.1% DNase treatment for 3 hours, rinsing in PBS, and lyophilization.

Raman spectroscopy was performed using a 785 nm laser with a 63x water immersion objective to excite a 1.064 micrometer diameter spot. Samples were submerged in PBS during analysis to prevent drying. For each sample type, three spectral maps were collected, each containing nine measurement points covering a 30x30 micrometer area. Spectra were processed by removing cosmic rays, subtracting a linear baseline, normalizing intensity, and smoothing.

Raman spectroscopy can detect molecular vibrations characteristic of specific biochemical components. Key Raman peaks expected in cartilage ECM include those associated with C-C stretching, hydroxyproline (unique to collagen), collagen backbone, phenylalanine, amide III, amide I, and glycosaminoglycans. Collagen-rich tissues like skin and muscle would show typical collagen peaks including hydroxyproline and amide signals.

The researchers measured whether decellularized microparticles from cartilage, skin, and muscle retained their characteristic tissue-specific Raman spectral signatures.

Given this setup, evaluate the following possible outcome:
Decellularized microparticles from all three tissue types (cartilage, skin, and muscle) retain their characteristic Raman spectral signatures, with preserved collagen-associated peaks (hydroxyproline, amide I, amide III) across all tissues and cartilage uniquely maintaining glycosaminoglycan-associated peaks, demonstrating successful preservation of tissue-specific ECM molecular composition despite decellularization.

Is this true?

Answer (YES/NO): YES